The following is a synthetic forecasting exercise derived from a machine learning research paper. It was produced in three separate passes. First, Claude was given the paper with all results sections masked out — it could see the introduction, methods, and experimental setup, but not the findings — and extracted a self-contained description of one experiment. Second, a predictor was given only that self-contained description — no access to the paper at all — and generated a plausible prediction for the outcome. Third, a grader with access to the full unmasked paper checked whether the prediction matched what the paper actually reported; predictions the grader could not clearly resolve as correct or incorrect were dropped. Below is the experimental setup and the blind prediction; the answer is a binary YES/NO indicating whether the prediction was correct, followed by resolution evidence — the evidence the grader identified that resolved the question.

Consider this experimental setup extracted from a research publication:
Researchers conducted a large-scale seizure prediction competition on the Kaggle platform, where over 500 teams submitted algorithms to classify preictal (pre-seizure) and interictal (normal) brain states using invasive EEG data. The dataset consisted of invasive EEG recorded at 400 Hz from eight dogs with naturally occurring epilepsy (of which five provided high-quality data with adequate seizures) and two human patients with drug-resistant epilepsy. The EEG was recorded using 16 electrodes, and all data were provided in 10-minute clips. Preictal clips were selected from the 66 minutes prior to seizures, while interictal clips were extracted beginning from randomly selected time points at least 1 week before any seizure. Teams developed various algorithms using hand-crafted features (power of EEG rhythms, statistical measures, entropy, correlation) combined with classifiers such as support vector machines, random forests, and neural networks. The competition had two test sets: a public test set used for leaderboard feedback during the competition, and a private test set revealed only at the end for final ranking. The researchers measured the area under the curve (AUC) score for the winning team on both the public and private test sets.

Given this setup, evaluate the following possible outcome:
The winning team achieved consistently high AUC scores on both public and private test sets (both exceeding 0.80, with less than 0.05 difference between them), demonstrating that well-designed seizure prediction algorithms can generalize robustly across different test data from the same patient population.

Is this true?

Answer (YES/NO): NO